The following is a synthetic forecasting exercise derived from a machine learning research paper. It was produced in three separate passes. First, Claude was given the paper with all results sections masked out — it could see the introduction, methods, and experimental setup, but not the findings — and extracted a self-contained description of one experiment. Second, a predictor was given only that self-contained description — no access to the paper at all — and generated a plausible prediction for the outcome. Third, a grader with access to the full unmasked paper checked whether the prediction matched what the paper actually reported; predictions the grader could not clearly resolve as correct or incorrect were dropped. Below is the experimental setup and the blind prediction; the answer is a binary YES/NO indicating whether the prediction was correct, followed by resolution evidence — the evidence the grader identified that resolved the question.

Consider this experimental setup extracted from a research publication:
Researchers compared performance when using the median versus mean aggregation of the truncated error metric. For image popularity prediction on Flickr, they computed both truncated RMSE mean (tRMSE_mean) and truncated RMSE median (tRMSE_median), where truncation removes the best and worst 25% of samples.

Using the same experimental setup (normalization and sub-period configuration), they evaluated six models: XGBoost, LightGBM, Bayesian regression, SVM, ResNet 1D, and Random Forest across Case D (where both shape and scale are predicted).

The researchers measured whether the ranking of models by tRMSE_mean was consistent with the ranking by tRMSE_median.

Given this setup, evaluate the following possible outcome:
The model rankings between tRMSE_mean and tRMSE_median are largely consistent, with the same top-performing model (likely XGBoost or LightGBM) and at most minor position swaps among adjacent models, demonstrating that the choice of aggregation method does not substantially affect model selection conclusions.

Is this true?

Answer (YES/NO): NO